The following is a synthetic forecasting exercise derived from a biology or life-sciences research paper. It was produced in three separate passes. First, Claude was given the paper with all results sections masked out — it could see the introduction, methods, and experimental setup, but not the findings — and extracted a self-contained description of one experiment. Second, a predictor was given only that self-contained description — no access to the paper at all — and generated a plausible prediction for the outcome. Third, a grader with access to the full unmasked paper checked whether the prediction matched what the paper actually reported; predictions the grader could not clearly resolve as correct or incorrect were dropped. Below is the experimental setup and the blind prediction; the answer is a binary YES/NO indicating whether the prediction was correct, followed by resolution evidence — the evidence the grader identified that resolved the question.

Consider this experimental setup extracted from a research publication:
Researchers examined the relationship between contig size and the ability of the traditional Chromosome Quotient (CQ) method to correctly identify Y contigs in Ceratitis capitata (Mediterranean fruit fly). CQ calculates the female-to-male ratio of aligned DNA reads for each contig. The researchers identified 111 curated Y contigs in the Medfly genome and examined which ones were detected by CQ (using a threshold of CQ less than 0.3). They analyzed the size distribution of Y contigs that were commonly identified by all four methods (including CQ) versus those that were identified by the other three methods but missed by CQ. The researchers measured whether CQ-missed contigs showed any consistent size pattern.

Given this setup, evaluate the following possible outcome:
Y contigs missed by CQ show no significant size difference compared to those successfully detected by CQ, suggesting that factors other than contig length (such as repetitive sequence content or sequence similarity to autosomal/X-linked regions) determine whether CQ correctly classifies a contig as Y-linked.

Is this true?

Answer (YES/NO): NO